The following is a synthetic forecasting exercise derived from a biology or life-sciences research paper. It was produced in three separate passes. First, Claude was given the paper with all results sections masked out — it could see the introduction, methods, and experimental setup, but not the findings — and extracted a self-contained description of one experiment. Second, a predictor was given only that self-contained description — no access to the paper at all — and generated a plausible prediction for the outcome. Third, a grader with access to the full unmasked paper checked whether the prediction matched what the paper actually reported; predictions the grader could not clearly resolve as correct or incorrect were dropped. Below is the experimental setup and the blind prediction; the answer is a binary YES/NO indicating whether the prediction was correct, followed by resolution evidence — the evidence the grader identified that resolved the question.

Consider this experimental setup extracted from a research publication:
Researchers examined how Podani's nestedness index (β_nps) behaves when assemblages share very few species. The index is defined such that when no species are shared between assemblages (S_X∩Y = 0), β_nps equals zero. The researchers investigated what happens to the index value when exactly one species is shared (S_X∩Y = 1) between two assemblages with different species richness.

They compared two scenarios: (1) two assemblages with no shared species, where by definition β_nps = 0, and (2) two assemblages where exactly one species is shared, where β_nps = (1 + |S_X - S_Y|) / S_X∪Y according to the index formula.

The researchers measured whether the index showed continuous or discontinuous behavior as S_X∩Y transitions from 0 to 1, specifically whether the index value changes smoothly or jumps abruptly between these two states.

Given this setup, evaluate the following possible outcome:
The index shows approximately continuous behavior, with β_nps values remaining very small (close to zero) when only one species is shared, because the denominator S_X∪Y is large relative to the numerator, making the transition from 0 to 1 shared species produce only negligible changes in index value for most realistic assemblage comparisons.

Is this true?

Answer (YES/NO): NO